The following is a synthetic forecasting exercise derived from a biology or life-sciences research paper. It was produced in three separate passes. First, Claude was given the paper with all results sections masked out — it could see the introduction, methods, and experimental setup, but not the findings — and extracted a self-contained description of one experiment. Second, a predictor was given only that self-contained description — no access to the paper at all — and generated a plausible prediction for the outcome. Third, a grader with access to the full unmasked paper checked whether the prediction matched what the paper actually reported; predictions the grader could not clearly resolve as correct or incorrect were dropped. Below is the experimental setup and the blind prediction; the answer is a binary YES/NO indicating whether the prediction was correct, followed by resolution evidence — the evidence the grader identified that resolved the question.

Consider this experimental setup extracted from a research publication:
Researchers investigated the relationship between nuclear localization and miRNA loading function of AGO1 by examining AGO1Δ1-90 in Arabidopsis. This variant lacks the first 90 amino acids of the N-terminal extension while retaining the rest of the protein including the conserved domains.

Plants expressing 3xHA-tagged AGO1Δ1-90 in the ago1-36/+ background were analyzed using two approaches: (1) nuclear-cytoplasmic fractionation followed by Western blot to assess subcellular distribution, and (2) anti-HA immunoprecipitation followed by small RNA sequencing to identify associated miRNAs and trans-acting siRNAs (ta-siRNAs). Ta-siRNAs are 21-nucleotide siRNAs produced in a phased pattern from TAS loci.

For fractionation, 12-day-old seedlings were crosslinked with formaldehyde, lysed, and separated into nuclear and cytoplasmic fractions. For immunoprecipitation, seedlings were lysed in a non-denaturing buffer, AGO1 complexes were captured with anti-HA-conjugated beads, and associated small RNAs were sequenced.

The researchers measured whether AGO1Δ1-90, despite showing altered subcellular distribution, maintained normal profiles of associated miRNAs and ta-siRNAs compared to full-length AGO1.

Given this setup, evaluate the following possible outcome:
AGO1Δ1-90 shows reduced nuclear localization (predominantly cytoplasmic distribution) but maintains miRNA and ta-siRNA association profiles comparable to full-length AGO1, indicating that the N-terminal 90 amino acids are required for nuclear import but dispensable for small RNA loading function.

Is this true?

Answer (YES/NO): YES